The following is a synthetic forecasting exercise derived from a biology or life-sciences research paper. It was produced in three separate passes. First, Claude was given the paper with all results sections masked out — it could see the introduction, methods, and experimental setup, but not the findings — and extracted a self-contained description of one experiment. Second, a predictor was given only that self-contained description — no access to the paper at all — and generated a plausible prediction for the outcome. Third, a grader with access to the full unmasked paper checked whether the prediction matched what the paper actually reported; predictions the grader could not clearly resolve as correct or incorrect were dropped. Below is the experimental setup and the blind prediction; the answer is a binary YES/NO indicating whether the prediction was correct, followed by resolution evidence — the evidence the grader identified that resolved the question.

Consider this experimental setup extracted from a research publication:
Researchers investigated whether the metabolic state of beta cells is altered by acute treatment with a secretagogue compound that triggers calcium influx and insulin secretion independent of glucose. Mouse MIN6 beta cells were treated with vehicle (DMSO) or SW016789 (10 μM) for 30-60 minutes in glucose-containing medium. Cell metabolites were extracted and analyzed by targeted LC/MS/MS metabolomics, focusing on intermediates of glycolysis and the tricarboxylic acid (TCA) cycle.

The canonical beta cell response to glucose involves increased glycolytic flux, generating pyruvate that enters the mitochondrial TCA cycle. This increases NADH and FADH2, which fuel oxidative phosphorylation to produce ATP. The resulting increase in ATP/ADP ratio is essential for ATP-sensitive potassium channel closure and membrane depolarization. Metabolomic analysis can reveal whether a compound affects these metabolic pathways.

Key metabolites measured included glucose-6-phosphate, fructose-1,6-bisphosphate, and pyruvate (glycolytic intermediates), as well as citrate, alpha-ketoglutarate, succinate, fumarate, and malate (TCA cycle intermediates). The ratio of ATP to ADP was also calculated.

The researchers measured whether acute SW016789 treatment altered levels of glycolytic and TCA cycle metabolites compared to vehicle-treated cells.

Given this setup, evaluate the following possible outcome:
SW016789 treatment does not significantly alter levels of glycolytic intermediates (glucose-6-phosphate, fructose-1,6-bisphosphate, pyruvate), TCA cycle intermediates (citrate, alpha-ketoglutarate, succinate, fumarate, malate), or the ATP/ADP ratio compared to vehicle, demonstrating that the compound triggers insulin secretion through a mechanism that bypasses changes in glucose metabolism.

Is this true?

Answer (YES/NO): YES